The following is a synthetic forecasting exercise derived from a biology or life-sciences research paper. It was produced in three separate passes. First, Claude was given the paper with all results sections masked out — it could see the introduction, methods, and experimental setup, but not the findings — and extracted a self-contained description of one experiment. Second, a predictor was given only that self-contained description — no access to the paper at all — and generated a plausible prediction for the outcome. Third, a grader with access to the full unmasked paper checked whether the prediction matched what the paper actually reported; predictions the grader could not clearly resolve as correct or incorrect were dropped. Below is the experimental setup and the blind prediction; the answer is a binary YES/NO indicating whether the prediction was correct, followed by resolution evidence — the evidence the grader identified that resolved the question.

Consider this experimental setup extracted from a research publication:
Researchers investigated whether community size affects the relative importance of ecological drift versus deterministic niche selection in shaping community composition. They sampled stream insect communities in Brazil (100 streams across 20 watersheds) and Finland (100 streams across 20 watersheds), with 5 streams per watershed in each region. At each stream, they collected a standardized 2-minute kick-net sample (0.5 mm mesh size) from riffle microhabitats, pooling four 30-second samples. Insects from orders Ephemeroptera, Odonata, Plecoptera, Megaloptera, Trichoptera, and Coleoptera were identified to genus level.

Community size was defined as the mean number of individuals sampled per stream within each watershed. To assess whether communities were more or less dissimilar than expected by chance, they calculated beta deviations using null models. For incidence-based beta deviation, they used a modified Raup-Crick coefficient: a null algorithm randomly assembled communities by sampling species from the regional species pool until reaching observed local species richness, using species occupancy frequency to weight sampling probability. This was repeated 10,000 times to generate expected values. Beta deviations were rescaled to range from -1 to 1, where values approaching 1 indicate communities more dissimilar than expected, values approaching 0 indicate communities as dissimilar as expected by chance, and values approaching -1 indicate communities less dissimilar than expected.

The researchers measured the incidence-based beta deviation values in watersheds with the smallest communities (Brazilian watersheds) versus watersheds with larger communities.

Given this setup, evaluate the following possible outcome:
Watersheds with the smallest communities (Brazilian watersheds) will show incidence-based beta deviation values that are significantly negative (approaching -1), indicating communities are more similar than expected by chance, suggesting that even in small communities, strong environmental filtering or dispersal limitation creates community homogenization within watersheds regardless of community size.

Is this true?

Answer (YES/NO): NO